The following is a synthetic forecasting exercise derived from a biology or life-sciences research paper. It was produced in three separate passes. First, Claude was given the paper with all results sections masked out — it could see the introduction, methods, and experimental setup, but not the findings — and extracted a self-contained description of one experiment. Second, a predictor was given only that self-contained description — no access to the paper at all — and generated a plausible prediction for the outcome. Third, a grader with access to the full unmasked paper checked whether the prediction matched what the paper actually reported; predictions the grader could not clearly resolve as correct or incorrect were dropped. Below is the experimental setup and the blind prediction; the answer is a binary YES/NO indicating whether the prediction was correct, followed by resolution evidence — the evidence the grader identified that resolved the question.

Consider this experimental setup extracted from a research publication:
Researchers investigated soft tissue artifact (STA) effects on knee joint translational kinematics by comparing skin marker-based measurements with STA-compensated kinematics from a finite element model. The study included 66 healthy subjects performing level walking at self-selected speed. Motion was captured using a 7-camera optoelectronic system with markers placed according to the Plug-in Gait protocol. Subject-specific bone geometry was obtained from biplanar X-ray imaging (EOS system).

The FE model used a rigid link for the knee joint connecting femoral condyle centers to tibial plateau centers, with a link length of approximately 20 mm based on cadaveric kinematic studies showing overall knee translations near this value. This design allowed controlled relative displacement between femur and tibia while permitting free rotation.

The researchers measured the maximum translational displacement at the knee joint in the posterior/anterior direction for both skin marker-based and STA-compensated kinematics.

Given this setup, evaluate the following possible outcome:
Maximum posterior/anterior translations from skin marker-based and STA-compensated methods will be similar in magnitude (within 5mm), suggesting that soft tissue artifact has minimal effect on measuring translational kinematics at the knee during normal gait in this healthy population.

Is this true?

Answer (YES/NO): NO